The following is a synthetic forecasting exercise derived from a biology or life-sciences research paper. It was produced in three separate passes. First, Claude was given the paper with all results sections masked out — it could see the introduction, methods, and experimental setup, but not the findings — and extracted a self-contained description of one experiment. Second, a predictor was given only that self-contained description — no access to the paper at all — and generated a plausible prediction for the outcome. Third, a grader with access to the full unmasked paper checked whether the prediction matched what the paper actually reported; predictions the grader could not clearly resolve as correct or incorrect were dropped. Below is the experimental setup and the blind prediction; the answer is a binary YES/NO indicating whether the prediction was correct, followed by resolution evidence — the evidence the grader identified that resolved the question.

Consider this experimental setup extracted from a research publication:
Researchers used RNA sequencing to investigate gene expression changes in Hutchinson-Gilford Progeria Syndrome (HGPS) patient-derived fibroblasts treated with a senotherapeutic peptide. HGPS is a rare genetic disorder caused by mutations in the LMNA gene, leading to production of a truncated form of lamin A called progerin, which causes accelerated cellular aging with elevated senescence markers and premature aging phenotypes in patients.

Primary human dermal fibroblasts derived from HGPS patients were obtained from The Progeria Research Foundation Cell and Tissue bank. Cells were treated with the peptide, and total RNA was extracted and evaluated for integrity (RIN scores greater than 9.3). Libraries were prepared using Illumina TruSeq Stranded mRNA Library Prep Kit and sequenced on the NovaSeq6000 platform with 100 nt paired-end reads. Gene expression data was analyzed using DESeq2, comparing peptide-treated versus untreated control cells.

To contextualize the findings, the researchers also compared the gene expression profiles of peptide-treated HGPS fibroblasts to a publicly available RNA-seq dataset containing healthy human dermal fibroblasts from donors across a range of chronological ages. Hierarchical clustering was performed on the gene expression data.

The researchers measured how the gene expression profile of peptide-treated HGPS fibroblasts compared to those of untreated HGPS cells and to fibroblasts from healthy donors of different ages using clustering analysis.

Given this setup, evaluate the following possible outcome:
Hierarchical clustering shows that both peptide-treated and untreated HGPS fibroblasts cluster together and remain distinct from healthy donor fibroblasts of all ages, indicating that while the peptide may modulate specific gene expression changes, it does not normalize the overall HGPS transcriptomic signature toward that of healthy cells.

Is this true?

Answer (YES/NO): NO